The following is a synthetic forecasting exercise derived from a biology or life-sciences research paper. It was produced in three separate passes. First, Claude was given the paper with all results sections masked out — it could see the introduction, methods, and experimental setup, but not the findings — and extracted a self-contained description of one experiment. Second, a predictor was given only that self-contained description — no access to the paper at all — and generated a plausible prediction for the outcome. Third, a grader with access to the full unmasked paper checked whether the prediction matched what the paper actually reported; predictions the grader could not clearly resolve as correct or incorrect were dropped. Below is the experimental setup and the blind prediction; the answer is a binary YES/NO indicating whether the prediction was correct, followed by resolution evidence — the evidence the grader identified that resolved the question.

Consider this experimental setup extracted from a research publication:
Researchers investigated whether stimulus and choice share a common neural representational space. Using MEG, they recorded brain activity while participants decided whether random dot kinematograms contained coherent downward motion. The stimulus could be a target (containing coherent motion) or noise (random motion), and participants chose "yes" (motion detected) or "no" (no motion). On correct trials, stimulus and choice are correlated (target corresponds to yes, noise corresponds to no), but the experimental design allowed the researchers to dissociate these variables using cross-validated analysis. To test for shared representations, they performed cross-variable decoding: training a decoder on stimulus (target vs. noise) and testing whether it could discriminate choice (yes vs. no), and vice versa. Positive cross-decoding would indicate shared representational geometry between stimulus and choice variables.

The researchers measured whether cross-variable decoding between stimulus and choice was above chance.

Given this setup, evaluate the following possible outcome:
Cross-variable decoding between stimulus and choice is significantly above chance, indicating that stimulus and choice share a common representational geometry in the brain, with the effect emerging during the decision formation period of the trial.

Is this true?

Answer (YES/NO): NO